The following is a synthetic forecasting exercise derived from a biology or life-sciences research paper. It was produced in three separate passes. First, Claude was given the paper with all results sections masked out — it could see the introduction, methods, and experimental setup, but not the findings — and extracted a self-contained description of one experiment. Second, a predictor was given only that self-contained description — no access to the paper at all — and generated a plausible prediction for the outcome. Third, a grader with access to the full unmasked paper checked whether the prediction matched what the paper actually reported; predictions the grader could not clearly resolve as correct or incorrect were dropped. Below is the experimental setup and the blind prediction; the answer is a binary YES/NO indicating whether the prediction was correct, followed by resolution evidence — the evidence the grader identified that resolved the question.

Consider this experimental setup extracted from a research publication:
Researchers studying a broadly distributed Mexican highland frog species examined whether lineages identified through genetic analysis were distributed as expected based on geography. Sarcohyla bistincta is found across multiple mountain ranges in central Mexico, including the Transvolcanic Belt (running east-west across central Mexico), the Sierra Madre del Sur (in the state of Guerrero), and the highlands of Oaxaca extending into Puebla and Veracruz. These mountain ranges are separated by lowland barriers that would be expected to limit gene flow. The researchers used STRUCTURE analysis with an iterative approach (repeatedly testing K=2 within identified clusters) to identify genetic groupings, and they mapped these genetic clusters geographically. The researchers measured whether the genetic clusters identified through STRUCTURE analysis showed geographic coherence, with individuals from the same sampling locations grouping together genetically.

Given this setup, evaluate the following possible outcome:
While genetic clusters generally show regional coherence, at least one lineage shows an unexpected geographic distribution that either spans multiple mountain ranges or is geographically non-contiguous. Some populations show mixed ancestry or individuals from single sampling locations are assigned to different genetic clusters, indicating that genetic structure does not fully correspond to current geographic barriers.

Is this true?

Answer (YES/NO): YES